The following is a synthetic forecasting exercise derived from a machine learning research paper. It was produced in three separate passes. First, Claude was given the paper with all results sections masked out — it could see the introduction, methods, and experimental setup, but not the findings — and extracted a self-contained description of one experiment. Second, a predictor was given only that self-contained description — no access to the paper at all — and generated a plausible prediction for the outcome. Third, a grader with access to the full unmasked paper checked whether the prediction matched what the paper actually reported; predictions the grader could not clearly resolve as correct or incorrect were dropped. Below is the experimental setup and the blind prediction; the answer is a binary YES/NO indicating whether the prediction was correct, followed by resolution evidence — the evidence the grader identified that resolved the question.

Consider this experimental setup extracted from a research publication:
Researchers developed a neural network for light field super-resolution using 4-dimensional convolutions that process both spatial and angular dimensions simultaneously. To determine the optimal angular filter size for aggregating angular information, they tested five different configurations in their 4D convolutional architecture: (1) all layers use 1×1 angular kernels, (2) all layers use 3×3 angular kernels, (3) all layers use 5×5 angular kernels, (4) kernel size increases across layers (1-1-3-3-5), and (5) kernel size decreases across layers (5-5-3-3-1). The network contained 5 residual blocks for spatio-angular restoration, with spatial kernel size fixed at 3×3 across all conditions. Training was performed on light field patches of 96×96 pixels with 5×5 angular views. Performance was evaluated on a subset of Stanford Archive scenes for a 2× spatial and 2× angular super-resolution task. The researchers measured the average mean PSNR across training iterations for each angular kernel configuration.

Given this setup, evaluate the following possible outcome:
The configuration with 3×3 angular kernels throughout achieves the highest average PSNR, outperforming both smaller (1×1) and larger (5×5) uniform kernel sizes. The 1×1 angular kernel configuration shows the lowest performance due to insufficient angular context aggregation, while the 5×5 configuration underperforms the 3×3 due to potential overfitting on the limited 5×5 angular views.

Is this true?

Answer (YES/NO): NO